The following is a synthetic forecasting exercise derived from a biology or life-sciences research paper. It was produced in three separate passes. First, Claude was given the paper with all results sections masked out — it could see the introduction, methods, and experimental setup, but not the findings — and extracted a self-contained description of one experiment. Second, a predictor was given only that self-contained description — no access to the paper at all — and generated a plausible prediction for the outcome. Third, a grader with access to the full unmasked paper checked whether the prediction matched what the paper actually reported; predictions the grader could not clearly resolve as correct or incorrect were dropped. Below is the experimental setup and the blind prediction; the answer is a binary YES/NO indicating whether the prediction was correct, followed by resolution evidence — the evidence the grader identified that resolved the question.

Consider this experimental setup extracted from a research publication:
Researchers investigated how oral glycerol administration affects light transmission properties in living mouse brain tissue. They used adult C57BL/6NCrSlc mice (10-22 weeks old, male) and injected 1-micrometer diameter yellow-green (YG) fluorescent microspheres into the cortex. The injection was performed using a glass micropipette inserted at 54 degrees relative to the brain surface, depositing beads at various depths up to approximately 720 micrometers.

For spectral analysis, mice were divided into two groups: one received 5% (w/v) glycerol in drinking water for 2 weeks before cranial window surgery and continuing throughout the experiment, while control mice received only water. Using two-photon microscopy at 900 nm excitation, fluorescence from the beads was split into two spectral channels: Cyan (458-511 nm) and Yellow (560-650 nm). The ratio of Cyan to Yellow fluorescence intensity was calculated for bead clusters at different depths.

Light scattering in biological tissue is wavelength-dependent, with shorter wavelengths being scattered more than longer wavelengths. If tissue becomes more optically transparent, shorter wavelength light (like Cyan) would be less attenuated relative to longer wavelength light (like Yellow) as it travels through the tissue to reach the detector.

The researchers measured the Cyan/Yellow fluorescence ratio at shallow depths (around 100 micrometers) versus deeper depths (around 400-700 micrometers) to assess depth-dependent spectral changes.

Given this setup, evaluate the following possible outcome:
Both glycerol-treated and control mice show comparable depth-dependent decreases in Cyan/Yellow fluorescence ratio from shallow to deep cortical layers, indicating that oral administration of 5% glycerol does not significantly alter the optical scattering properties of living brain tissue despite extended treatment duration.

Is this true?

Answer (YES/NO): NO